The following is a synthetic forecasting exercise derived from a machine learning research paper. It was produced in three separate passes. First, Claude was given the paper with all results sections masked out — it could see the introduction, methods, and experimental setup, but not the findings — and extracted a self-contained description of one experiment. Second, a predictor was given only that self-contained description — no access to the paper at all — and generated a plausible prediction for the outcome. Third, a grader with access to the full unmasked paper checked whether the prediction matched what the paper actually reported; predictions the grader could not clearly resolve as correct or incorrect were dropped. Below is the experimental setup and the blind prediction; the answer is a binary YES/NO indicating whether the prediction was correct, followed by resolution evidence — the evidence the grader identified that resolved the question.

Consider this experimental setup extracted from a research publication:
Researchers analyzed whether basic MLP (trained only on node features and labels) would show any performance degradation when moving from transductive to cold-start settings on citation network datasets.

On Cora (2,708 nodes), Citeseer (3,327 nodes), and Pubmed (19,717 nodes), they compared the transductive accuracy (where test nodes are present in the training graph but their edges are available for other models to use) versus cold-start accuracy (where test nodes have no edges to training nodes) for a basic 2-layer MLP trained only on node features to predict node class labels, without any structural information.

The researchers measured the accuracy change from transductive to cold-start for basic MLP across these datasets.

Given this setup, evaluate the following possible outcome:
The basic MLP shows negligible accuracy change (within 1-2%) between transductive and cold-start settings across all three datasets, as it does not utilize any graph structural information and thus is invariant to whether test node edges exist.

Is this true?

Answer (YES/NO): YES